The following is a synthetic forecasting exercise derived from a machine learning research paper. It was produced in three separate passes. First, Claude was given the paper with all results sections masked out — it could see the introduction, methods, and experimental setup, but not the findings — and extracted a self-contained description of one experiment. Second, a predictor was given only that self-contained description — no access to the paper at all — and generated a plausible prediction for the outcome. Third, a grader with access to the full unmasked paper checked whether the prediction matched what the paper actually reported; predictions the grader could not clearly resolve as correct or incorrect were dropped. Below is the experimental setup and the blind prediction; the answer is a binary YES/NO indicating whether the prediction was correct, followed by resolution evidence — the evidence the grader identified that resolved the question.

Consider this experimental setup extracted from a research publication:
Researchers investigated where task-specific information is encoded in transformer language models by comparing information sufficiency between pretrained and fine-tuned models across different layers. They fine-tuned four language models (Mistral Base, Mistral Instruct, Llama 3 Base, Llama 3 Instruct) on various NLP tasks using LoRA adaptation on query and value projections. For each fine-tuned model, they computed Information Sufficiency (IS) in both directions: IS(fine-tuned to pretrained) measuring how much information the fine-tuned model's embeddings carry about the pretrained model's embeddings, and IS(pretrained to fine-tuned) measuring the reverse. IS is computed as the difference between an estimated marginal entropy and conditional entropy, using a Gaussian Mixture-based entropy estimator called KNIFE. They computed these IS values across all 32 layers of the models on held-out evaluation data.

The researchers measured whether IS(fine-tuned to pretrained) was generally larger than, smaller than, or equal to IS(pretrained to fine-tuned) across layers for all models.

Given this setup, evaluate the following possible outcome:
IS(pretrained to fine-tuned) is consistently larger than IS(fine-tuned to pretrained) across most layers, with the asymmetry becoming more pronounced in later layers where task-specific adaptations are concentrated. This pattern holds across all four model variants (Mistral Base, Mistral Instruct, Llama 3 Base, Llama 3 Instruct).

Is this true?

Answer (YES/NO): NO